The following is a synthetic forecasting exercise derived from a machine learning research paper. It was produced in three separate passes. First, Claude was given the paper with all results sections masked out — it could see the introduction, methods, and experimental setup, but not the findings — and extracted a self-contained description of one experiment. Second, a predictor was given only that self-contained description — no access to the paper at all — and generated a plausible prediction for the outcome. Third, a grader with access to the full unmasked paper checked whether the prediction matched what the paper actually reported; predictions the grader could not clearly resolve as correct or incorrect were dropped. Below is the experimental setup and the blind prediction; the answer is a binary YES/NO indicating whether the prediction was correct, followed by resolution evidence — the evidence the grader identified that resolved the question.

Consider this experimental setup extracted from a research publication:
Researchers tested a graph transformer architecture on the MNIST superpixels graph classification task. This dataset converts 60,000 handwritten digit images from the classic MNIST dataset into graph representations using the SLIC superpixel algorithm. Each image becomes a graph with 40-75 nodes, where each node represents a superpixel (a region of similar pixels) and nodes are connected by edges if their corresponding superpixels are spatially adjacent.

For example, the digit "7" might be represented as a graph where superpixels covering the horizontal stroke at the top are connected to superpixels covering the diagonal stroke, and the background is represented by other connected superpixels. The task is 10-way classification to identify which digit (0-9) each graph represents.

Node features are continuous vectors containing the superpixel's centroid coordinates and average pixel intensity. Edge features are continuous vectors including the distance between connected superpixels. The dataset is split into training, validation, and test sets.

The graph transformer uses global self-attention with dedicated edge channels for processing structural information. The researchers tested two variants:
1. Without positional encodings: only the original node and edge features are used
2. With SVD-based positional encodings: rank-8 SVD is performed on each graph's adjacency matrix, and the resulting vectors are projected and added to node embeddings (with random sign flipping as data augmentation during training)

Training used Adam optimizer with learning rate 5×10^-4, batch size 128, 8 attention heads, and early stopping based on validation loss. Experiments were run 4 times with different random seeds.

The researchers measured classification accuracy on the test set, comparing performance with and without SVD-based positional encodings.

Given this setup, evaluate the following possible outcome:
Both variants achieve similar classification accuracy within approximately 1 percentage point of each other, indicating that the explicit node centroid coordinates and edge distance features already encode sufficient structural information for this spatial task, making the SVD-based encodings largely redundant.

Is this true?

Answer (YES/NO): YES